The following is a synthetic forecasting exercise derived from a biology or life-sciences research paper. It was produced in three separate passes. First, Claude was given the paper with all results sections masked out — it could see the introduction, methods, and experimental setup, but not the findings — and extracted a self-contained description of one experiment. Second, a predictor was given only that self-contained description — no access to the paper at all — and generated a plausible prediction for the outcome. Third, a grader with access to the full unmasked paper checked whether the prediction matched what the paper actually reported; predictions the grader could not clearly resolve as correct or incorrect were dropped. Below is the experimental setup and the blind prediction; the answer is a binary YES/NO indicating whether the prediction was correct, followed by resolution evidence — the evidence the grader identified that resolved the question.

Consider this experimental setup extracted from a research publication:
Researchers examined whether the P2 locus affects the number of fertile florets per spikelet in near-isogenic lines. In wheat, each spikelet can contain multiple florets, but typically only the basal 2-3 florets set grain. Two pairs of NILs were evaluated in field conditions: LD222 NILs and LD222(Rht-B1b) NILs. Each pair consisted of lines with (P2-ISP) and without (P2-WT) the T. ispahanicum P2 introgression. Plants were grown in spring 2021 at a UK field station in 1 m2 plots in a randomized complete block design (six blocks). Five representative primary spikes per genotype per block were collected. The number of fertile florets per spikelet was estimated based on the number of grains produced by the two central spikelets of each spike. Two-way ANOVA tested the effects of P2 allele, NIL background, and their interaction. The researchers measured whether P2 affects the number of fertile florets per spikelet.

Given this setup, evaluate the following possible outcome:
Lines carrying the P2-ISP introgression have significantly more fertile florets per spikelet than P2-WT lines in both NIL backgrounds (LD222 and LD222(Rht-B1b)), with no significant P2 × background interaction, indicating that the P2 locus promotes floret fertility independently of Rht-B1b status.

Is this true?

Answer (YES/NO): NO